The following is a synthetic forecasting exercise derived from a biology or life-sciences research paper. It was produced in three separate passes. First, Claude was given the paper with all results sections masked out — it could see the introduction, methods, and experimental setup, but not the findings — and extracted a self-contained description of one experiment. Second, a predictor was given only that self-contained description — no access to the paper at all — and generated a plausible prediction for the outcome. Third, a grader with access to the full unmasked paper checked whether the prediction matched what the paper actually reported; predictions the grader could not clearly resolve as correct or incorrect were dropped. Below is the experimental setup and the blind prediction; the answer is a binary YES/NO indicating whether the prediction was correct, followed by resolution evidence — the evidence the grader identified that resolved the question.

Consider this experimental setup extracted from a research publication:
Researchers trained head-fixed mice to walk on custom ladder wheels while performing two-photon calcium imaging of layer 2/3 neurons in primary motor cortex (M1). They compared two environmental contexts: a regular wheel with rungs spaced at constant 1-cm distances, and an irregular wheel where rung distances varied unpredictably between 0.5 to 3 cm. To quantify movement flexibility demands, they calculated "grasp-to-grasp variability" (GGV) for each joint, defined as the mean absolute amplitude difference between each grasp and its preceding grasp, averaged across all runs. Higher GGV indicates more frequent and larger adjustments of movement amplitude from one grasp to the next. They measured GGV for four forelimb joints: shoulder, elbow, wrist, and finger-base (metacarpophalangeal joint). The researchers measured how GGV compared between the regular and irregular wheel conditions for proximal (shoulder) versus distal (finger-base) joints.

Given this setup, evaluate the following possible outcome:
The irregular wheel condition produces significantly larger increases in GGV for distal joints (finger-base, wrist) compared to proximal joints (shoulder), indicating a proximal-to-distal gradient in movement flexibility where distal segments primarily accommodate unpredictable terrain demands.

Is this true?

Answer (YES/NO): NO